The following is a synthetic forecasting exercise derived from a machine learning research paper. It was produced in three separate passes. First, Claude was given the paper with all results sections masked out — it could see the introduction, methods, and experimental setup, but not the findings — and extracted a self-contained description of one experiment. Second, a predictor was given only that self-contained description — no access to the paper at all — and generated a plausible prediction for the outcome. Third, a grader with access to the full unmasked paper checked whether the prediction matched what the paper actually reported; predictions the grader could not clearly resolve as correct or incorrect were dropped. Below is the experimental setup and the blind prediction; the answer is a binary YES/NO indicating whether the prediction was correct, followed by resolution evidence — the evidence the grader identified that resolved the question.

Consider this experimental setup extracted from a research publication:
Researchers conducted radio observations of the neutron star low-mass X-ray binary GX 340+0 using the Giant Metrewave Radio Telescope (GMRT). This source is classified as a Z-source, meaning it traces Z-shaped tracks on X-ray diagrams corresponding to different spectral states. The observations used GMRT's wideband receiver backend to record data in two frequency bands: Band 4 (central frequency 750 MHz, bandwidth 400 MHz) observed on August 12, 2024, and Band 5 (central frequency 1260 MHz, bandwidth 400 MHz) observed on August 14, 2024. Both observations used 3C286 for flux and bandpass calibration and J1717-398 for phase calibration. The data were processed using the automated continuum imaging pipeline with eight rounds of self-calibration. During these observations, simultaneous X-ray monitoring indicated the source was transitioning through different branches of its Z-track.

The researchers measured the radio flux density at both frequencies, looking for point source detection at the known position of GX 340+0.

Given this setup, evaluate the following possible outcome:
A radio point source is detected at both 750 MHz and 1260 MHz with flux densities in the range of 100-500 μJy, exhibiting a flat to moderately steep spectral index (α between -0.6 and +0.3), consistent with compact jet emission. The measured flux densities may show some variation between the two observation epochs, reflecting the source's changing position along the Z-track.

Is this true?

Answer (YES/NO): NO